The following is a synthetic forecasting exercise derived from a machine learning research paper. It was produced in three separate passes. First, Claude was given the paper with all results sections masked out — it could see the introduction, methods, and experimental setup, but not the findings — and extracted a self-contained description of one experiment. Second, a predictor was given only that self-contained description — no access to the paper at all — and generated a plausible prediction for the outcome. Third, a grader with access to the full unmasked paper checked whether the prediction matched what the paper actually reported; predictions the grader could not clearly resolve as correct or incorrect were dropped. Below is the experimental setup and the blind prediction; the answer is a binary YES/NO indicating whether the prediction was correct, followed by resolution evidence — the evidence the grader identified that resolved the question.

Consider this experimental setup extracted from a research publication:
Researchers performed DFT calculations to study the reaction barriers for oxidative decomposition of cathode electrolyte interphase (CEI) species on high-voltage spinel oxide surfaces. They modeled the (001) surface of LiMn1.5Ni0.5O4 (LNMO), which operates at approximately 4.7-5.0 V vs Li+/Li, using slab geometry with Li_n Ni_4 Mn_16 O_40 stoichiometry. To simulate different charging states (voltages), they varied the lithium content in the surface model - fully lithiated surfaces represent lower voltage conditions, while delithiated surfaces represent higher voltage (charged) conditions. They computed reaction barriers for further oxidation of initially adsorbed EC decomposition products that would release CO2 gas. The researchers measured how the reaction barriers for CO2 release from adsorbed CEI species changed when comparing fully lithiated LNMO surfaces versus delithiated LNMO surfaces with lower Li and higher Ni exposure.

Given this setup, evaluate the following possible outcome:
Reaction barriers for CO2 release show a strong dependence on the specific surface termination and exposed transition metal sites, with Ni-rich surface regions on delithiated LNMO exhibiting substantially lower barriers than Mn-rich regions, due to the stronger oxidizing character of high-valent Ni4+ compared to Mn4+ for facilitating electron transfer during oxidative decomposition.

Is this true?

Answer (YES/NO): NO